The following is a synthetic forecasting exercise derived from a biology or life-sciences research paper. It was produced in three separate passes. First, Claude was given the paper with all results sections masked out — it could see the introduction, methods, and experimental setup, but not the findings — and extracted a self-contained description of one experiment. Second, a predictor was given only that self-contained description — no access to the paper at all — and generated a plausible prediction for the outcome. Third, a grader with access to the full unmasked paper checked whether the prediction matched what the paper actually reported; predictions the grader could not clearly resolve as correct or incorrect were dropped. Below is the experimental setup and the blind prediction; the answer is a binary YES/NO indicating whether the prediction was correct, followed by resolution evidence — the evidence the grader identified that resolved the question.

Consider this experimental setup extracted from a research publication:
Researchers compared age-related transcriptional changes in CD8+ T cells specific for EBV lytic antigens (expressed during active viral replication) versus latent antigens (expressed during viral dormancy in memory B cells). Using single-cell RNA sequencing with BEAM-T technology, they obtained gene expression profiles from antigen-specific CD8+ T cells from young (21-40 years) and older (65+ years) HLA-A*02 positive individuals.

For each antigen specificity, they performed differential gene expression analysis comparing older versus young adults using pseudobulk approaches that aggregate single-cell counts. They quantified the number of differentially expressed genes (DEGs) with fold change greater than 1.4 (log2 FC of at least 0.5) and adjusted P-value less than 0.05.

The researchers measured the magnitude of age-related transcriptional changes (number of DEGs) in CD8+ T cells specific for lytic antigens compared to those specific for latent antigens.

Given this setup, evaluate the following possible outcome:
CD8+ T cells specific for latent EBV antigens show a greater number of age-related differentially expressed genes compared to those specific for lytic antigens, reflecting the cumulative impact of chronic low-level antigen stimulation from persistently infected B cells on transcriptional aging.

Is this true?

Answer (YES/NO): YES